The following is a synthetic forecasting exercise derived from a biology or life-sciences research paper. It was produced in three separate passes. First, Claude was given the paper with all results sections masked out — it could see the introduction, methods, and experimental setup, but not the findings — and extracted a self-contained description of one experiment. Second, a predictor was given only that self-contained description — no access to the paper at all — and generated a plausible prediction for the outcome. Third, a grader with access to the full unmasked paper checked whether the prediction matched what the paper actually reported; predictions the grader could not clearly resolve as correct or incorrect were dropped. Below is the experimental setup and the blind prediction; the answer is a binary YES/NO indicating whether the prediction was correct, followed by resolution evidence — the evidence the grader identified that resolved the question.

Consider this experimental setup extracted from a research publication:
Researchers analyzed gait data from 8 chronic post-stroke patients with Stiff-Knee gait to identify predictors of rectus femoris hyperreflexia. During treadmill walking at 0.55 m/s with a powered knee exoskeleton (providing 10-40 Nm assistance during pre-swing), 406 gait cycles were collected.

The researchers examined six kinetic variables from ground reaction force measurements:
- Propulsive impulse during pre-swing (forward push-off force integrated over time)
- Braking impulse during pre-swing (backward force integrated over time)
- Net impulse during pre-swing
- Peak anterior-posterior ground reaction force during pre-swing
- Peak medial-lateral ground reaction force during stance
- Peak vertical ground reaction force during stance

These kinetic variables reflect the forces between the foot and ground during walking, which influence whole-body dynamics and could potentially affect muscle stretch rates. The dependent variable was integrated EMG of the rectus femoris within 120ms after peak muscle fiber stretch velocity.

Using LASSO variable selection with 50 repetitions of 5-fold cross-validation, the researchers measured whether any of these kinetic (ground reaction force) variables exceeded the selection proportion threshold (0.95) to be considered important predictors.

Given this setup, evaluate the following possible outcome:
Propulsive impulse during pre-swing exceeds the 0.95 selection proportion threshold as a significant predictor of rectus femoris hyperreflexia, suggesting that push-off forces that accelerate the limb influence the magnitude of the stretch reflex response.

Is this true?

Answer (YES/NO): NO